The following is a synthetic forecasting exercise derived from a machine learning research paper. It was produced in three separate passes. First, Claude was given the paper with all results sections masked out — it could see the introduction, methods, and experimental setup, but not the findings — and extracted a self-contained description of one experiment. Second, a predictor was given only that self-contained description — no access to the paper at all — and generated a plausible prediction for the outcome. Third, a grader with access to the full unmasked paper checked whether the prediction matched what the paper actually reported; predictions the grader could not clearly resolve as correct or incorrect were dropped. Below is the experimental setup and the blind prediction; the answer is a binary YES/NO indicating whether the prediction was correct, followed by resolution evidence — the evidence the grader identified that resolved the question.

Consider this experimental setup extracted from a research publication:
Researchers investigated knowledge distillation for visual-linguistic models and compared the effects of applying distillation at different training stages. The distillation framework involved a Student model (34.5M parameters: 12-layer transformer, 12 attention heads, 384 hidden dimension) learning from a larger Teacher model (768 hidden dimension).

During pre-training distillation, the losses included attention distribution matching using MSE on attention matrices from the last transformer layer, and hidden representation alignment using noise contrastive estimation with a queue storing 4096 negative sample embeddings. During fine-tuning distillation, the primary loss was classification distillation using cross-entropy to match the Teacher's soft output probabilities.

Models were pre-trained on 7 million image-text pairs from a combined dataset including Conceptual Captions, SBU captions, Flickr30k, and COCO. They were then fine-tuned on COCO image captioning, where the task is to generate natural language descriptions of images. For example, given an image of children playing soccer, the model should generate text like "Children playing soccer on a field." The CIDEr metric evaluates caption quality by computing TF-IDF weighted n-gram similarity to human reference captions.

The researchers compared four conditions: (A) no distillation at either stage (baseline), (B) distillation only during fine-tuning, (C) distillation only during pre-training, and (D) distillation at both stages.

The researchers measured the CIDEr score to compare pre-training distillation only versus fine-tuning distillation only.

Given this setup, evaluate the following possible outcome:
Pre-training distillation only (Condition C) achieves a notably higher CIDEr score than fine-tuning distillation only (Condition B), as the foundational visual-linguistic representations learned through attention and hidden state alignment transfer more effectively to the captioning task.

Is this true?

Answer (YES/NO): YES